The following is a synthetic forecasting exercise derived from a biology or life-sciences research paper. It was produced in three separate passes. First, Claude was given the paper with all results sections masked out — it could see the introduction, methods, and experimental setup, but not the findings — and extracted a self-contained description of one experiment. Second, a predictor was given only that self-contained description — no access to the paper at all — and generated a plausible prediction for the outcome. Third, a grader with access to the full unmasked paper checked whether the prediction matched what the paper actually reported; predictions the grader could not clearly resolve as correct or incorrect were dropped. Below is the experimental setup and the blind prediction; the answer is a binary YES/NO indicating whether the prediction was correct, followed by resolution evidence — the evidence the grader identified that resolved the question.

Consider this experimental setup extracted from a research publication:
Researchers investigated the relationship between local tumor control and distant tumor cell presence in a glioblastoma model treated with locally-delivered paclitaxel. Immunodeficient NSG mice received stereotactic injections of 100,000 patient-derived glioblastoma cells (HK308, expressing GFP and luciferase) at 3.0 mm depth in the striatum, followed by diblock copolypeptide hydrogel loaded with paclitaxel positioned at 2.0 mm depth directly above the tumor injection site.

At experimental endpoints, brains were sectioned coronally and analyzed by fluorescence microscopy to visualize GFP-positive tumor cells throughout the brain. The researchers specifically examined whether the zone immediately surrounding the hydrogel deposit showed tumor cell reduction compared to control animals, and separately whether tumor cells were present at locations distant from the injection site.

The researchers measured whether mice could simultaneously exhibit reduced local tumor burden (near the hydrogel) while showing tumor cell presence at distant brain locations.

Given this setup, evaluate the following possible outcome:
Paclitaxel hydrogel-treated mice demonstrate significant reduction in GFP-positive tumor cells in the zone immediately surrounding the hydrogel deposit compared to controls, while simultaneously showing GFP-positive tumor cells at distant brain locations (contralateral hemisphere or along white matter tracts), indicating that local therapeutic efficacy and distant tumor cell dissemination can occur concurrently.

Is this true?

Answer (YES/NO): YES